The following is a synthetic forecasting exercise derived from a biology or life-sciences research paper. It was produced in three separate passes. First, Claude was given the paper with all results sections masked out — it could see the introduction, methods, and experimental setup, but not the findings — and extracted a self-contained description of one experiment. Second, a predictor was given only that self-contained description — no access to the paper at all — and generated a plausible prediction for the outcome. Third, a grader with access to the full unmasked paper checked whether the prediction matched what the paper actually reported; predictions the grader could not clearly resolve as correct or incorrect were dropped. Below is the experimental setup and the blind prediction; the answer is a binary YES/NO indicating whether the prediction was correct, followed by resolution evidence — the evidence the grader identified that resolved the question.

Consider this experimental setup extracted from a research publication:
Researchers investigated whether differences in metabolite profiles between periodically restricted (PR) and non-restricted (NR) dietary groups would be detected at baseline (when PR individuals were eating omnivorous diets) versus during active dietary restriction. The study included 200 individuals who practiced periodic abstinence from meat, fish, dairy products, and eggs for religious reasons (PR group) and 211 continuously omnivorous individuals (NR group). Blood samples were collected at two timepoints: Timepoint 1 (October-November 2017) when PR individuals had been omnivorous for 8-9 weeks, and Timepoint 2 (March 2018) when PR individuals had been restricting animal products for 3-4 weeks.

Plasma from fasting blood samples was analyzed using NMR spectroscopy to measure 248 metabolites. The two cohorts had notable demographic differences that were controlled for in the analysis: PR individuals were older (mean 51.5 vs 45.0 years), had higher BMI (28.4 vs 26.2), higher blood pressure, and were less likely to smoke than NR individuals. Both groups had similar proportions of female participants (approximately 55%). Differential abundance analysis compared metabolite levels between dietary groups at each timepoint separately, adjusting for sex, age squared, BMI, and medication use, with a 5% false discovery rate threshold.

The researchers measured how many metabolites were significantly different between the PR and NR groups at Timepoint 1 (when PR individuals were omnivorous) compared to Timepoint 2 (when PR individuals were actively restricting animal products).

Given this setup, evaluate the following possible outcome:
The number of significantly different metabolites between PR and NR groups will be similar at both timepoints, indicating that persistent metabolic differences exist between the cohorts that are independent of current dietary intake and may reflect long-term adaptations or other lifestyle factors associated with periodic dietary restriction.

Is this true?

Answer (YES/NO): NO